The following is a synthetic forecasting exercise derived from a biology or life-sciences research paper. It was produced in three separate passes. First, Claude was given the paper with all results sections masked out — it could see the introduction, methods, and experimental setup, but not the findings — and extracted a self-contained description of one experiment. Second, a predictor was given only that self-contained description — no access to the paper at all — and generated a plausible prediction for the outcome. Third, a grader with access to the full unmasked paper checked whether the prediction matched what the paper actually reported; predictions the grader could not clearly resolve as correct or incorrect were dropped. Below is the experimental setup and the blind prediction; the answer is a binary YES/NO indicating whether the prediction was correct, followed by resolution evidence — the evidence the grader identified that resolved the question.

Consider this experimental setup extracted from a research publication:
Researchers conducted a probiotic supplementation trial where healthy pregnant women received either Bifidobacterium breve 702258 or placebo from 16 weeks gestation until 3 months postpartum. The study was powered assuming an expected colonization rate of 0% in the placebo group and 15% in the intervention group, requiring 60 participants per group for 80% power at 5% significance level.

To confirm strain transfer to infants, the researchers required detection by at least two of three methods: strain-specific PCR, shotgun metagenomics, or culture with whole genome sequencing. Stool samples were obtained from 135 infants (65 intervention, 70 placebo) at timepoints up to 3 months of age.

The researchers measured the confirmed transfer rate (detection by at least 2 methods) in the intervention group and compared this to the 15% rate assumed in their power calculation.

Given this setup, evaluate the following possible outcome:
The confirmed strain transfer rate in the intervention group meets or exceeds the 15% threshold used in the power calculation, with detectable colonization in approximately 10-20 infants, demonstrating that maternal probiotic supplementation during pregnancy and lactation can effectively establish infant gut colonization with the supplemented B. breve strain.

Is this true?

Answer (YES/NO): NO